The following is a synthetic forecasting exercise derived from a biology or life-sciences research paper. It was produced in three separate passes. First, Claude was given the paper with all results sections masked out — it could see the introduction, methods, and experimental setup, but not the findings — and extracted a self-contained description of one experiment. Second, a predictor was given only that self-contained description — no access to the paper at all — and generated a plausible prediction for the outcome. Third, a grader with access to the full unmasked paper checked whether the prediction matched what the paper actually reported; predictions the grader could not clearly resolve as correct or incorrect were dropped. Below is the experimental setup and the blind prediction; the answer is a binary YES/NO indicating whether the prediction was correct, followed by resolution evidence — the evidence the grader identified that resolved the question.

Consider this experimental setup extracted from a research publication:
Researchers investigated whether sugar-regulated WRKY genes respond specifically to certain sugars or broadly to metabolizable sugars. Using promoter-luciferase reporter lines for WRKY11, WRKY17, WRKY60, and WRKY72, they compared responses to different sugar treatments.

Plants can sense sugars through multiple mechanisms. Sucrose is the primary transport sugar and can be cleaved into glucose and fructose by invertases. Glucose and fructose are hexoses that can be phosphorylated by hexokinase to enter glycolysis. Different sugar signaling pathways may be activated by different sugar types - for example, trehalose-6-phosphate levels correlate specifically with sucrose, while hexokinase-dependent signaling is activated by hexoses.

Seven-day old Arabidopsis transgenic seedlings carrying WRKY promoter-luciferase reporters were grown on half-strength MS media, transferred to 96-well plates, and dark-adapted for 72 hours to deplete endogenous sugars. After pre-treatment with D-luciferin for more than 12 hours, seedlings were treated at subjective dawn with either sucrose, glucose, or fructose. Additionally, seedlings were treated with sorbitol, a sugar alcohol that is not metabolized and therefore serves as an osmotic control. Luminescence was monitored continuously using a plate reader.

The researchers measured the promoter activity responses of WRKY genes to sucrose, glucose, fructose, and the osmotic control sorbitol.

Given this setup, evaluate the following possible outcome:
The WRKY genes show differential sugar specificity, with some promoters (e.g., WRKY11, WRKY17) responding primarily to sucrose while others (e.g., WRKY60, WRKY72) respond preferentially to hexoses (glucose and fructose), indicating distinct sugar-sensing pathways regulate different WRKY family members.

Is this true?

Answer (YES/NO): NO